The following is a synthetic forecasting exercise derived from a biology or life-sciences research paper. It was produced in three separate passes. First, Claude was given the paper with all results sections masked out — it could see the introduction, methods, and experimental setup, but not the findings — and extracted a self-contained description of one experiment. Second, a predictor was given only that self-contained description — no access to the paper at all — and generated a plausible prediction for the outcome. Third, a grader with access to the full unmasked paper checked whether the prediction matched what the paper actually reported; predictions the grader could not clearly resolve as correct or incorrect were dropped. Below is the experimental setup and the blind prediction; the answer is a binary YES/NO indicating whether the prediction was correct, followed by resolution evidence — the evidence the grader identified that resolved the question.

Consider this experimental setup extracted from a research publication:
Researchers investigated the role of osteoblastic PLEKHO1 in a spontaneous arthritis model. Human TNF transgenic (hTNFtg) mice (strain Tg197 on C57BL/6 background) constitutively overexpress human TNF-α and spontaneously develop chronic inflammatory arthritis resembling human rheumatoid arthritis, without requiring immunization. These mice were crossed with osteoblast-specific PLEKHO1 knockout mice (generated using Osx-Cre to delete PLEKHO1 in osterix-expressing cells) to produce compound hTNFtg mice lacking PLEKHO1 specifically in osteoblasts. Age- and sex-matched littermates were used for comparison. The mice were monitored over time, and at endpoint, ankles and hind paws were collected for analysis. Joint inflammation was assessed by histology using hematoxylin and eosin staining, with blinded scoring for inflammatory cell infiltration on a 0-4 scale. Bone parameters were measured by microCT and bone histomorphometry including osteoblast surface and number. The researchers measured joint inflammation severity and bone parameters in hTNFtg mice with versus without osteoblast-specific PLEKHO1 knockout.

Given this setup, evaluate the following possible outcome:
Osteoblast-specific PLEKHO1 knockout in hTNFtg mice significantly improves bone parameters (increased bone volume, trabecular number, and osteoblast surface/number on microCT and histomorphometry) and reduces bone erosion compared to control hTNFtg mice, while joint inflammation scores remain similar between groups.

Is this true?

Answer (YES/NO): NO